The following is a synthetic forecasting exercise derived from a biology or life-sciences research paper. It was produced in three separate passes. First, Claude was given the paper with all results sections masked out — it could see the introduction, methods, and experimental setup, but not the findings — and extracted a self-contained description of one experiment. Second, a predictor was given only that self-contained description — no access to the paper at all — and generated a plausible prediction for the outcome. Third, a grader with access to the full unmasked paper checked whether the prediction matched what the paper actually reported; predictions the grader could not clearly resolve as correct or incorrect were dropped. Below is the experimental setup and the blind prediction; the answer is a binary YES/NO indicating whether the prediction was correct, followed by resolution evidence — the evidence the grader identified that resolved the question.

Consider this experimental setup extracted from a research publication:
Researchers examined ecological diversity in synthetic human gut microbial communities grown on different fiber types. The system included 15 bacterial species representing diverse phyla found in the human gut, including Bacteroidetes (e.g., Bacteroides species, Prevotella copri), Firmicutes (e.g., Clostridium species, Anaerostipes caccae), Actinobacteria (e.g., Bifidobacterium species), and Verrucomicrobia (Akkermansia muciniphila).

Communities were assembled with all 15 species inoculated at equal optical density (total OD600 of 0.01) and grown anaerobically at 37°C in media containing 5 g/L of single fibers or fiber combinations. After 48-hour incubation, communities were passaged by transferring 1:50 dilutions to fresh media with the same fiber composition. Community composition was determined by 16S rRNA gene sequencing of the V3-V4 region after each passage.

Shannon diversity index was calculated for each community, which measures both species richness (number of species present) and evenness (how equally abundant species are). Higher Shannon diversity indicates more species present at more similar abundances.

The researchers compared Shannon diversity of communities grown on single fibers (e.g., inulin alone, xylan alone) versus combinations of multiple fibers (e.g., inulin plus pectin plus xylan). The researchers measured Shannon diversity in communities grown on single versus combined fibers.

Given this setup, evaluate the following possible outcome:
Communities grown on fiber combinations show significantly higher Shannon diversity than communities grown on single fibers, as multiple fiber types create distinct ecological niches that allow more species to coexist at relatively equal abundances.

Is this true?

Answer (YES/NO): YES